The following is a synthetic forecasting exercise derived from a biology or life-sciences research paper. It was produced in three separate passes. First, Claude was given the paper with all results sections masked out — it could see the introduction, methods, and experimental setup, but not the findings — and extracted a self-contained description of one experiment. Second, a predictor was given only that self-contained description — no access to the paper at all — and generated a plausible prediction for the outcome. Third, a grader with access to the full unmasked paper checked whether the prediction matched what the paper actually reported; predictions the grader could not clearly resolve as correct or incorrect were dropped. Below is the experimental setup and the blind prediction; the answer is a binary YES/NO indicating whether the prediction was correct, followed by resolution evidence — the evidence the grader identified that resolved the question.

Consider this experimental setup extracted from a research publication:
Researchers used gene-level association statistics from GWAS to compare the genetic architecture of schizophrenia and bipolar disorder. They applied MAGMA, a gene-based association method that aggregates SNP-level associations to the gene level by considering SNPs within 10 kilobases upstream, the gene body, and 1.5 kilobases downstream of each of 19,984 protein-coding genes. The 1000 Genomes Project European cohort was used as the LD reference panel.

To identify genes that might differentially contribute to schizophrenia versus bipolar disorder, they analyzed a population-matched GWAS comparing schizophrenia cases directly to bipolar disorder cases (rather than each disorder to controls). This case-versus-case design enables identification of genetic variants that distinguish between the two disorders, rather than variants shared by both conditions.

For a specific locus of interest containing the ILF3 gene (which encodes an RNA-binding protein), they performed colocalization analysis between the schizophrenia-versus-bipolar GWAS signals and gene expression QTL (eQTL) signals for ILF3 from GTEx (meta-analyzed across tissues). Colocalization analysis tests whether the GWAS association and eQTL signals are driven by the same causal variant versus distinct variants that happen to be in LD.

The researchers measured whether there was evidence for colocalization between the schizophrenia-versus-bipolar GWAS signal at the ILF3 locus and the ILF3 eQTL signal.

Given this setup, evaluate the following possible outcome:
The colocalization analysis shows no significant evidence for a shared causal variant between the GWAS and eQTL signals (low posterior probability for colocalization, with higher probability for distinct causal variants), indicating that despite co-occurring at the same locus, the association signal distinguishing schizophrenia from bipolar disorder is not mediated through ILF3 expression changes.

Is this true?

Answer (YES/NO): NO